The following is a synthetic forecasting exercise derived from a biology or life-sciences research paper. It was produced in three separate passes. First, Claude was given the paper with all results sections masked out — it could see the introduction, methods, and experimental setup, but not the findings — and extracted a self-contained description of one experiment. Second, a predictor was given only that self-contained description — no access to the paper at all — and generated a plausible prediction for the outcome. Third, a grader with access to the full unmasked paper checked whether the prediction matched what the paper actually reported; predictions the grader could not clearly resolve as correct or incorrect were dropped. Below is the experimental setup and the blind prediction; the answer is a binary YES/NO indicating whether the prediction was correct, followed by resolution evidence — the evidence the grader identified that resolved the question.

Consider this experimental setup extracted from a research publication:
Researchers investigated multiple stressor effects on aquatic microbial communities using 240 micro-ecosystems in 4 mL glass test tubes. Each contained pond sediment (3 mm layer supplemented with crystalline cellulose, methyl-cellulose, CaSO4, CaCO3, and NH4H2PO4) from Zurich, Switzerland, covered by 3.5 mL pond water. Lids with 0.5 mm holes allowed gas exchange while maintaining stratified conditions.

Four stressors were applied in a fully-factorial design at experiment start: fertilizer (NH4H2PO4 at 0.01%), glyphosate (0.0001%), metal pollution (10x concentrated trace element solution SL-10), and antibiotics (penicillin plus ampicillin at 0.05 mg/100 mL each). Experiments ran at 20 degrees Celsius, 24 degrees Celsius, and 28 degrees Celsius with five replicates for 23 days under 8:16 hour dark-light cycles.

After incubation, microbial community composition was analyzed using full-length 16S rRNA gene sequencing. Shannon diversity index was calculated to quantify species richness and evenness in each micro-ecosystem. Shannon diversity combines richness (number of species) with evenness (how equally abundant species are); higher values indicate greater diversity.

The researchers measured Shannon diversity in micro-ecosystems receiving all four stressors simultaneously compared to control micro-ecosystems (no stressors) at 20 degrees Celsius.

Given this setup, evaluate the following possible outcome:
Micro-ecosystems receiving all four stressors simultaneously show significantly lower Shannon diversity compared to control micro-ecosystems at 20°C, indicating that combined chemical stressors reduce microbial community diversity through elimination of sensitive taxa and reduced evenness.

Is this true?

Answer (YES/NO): NO